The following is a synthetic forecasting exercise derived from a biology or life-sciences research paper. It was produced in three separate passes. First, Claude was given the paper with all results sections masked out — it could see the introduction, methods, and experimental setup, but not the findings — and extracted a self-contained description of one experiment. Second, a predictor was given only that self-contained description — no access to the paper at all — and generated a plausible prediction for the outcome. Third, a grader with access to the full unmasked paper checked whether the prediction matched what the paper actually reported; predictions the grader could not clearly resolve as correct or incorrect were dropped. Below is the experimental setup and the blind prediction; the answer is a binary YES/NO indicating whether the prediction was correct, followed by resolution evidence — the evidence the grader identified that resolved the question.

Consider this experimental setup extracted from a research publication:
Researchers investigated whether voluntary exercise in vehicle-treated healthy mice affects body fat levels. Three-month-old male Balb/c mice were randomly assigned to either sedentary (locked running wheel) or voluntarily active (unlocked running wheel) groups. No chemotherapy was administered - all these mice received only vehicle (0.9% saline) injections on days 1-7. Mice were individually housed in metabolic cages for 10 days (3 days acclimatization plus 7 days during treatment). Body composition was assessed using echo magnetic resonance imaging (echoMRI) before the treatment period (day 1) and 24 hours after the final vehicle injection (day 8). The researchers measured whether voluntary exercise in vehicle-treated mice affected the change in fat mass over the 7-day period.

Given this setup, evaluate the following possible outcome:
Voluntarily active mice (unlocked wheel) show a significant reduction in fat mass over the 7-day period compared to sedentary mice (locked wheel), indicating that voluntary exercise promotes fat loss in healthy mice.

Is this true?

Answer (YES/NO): YES